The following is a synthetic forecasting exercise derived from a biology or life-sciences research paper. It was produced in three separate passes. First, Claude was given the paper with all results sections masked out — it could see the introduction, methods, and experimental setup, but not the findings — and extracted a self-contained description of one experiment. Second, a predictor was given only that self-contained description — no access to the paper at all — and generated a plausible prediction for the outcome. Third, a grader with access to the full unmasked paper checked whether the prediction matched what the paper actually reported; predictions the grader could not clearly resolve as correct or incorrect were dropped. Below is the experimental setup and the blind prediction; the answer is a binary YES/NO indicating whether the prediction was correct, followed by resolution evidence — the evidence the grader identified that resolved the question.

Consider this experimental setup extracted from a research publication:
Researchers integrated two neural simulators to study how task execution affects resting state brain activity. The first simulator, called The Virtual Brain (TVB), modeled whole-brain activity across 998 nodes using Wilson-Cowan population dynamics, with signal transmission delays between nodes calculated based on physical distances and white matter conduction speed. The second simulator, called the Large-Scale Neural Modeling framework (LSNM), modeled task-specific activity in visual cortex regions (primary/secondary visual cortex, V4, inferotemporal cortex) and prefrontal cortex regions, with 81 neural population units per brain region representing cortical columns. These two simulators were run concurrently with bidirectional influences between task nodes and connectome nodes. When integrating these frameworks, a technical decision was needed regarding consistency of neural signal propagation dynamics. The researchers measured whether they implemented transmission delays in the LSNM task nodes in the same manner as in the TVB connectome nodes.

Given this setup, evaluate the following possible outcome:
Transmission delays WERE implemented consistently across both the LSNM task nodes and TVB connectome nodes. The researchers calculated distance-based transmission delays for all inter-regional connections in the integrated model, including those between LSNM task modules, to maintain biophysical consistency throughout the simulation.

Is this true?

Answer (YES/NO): NO